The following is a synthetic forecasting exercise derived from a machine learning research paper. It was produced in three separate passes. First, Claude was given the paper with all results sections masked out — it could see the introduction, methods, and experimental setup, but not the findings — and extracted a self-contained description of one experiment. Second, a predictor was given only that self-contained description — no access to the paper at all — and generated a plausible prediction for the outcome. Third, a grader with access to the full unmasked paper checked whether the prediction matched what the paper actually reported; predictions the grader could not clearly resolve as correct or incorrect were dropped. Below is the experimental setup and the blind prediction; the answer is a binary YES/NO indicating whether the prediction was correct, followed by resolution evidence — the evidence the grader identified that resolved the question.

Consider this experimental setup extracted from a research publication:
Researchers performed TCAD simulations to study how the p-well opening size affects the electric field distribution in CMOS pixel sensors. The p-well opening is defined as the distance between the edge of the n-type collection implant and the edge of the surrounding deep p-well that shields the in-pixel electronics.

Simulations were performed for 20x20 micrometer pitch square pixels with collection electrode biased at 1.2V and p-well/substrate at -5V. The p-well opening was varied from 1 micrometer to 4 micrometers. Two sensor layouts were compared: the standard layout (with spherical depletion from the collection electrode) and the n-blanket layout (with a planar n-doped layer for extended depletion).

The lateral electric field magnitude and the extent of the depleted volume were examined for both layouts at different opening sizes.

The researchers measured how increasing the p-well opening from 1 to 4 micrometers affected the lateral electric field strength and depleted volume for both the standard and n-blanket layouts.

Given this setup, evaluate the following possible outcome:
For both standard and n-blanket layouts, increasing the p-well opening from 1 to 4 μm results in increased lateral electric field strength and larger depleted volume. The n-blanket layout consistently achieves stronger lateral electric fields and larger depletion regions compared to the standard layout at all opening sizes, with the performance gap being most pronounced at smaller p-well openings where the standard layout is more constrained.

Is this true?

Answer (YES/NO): NO